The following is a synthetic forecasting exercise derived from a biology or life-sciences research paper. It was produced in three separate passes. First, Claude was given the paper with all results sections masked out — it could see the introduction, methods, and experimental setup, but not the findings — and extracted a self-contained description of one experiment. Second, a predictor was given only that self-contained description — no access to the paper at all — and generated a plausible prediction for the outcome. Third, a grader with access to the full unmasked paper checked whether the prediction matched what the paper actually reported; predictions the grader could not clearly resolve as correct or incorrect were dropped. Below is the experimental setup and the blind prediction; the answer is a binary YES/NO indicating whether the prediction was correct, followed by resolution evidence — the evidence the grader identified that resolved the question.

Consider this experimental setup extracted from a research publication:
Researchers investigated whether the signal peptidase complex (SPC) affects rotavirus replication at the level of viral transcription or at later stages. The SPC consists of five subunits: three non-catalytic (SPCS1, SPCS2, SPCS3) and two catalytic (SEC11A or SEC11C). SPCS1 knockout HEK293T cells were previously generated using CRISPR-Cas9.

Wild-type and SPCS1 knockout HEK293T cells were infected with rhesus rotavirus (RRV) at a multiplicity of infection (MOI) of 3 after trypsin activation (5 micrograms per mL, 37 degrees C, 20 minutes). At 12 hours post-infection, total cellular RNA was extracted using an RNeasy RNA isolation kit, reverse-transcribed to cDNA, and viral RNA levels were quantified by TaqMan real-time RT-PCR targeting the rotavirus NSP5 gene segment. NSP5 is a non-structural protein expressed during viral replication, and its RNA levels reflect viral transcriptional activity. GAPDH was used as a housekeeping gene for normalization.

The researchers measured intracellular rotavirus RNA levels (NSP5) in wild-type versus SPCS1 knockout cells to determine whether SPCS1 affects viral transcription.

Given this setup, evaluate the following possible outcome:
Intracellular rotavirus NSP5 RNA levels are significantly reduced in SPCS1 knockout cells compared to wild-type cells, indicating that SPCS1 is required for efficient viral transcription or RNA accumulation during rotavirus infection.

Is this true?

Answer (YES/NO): NO